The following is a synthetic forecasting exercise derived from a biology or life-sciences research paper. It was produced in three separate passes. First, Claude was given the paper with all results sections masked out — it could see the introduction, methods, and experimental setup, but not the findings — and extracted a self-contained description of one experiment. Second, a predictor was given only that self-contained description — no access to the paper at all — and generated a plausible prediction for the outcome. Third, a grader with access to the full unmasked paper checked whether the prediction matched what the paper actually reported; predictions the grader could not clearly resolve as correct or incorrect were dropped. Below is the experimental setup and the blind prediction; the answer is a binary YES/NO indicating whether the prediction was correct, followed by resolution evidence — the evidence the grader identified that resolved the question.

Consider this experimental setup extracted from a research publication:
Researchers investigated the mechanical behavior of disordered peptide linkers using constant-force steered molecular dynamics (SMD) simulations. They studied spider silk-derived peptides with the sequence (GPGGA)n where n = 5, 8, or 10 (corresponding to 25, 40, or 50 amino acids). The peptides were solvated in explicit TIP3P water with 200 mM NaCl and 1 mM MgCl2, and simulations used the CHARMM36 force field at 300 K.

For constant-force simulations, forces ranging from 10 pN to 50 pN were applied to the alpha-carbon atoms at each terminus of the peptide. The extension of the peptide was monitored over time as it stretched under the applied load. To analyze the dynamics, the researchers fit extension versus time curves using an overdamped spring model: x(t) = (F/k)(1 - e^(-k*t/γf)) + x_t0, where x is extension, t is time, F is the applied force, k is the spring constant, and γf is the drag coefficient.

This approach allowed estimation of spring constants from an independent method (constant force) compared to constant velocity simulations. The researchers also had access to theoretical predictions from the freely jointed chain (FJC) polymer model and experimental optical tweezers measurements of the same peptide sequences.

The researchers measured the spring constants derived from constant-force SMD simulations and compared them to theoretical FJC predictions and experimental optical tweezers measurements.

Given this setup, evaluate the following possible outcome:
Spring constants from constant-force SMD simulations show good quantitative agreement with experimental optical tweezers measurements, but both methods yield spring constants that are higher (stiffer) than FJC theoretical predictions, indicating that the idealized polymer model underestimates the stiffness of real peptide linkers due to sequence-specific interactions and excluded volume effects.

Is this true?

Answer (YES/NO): NO